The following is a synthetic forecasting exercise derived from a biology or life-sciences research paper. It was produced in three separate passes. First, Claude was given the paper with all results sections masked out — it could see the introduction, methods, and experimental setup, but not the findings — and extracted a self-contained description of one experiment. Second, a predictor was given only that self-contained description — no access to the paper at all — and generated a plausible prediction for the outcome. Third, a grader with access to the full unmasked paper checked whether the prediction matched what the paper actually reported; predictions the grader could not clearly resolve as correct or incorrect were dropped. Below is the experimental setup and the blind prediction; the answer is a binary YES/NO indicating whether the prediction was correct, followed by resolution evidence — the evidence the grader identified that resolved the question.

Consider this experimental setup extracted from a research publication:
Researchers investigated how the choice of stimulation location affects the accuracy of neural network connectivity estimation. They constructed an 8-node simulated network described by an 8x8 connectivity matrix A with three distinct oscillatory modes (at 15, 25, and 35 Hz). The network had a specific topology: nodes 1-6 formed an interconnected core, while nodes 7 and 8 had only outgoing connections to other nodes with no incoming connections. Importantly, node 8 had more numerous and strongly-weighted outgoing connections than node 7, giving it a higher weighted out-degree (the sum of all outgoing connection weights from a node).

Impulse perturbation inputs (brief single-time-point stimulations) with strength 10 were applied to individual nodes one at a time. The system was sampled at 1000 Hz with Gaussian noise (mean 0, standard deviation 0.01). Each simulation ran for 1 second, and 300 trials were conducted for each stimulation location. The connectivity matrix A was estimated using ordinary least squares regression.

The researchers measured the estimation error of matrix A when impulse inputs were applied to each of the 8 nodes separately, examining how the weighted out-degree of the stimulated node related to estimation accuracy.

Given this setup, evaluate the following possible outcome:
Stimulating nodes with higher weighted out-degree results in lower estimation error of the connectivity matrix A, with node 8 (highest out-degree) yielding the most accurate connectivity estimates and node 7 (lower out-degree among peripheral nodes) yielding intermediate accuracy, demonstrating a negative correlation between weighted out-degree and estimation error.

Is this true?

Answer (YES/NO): YES